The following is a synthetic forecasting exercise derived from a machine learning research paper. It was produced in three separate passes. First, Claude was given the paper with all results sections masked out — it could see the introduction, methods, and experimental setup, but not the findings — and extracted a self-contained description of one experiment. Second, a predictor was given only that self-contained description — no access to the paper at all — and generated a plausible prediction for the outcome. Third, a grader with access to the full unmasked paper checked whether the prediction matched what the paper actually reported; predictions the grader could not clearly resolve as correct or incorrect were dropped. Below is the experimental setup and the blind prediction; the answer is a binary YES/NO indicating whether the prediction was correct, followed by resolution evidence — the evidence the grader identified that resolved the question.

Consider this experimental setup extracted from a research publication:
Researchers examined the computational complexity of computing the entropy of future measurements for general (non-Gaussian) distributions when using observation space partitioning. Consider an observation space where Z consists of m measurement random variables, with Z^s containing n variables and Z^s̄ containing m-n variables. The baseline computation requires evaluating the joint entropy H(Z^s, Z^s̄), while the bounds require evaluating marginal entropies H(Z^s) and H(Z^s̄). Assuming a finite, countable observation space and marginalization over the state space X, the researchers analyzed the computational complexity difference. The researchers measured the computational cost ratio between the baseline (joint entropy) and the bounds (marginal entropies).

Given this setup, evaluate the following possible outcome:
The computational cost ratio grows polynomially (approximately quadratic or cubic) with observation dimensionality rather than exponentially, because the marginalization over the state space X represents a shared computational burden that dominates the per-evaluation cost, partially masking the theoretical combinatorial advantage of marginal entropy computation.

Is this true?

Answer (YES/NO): NO